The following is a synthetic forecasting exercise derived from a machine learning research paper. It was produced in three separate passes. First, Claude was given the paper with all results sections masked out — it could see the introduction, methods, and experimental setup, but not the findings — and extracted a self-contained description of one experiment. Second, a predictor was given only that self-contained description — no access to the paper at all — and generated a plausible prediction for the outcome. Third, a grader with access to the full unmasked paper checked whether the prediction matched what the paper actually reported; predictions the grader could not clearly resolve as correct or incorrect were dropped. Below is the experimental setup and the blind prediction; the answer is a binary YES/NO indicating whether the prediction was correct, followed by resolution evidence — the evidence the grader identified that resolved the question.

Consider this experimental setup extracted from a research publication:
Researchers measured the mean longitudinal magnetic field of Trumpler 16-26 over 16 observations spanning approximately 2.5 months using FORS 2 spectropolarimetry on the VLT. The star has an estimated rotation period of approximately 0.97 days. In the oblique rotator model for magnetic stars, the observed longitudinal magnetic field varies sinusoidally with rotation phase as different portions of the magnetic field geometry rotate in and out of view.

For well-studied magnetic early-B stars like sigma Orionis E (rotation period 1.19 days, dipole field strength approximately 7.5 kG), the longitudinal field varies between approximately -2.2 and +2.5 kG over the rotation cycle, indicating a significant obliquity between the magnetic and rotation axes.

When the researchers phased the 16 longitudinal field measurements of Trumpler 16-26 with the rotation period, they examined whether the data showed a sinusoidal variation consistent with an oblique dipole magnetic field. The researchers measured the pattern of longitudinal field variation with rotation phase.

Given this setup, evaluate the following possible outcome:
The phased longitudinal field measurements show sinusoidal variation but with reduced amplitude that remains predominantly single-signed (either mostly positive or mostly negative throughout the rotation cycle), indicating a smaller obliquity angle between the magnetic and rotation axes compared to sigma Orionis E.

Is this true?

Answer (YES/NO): NO